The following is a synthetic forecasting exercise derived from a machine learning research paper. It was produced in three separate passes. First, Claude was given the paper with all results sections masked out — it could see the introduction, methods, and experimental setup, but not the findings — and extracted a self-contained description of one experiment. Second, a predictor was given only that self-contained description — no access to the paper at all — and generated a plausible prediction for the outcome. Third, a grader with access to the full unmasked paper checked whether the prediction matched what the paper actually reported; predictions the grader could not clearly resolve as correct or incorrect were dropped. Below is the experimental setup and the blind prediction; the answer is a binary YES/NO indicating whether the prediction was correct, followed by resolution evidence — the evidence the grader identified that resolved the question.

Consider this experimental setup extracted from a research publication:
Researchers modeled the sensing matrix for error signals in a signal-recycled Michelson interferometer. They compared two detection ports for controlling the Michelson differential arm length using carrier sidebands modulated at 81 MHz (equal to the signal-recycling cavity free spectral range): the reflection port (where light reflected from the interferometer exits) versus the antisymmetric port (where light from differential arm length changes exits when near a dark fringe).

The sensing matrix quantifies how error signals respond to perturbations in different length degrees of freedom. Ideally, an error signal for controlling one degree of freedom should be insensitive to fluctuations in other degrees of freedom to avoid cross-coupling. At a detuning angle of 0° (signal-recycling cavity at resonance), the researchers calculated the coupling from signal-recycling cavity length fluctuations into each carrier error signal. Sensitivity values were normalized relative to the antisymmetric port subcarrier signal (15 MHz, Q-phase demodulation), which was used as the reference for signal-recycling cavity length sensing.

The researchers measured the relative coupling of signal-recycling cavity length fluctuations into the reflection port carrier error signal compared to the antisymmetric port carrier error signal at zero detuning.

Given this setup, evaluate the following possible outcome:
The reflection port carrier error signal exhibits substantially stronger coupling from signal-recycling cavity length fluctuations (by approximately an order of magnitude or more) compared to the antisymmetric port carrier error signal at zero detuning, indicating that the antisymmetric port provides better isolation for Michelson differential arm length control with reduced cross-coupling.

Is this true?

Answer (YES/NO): YES